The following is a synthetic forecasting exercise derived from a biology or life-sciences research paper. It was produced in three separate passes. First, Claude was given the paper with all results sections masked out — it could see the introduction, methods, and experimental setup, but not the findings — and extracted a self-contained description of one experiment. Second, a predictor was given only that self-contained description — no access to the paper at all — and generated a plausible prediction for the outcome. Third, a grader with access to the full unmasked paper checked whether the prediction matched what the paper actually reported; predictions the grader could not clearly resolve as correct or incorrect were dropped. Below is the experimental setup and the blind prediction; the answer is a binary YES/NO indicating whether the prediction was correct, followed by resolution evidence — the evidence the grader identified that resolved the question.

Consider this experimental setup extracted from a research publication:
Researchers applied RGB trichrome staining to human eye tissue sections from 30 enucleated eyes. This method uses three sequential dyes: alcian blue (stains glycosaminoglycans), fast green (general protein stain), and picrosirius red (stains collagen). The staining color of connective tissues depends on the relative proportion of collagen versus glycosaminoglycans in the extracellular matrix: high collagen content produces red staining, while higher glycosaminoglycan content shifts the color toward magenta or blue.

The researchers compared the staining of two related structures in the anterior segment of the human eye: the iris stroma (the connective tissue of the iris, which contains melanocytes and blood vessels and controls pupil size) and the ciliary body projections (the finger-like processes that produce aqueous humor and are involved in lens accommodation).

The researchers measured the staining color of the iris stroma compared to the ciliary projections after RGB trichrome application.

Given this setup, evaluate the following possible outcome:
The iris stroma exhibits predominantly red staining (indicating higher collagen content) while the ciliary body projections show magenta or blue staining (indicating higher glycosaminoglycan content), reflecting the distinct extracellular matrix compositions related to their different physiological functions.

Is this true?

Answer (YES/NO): NO